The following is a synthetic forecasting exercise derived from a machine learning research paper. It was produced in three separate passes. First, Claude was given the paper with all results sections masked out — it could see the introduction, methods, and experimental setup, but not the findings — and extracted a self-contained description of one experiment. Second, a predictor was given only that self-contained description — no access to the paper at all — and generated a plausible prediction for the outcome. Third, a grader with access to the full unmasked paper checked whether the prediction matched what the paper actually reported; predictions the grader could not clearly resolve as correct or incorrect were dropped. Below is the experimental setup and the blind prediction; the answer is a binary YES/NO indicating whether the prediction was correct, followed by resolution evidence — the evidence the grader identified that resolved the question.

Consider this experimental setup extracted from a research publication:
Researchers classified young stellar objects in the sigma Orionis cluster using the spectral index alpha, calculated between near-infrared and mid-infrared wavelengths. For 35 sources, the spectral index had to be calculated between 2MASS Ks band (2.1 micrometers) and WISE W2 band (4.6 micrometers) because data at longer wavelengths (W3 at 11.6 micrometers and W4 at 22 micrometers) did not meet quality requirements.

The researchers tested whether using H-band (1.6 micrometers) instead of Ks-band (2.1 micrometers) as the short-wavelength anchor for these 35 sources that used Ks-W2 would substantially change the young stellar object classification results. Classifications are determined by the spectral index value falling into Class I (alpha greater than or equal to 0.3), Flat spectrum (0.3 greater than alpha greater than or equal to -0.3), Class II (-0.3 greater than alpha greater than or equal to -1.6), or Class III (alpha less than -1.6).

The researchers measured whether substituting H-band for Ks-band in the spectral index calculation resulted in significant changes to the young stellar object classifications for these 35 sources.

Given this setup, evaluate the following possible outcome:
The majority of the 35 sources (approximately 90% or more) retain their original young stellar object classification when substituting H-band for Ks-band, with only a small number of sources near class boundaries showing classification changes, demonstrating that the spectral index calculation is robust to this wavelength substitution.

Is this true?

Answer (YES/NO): YES